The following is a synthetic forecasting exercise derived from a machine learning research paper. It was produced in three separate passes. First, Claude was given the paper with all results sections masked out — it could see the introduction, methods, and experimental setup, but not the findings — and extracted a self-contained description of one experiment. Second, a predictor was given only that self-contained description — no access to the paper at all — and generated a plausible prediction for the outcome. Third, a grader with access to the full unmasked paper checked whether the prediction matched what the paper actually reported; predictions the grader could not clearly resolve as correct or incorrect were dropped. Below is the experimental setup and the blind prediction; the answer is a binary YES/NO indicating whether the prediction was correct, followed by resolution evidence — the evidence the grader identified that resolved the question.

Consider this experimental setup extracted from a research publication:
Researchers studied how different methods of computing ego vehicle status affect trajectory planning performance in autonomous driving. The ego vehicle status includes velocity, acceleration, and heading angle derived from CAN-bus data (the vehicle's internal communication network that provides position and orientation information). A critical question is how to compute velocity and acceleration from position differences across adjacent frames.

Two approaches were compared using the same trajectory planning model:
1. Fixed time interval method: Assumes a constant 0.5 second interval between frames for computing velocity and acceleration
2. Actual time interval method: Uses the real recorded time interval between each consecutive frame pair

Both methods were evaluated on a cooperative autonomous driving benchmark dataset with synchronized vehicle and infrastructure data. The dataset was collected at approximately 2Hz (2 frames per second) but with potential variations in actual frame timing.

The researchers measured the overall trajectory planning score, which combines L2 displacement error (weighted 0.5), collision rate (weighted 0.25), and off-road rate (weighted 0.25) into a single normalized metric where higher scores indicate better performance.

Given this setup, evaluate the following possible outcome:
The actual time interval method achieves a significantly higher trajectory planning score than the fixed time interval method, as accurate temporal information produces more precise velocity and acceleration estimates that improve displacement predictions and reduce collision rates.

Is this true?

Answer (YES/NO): NO